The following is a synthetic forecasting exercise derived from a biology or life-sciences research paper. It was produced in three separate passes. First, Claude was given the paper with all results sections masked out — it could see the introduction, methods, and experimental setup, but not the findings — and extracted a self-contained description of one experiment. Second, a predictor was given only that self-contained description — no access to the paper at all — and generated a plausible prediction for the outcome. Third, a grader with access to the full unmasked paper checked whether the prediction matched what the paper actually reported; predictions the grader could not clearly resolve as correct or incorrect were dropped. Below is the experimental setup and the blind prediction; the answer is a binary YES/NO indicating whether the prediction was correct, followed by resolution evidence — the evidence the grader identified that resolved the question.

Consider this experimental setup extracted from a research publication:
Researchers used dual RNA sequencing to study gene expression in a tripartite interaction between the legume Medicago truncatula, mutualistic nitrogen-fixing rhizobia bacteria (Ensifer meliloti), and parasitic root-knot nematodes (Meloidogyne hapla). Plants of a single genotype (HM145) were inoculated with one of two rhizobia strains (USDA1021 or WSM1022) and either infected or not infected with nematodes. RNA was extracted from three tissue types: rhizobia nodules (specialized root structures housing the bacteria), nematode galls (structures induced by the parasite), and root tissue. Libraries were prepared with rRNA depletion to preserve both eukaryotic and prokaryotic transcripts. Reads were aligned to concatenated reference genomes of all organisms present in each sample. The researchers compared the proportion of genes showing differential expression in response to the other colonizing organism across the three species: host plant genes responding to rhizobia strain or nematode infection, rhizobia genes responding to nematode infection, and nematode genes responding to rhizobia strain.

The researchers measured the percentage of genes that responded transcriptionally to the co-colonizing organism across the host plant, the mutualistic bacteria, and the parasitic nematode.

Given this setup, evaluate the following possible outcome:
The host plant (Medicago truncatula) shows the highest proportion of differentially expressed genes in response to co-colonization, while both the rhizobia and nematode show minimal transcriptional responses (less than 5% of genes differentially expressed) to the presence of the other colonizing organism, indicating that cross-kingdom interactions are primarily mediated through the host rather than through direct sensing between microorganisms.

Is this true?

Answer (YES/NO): YES